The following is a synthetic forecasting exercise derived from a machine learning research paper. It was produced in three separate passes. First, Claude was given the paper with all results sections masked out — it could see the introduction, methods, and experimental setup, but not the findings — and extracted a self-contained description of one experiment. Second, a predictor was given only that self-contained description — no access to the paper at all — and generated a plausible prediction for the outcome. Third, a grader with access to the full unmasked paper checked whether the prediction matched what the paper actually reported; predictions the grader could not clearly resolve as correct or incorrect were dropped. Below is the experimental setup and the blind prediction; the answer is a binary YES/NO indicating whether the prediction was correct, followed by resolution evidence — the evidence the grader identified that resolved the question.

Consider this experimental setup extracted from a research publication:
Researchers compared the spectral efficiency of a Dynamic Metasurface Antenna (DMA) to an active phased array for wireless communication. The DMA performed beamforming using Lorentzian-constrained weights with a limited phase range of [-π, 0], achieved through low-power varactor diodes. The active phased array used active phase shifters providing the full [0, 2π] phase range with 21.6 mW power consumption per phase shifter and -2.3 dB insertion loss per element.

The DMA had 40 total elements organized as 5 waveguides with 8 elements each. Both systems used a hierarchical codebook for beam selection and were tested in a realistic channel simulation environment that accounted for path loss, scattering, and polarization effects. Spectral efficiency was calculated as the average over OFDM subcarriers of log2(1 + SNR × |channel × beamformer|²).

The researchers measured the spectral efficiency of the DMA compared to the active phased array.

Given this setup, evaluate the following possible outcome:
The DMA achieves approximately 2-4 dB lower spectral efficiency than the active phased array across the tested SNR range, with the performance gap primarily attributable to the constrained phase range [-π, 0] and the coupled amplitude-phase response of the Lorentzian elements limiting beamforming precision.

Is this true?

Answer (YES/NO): NO